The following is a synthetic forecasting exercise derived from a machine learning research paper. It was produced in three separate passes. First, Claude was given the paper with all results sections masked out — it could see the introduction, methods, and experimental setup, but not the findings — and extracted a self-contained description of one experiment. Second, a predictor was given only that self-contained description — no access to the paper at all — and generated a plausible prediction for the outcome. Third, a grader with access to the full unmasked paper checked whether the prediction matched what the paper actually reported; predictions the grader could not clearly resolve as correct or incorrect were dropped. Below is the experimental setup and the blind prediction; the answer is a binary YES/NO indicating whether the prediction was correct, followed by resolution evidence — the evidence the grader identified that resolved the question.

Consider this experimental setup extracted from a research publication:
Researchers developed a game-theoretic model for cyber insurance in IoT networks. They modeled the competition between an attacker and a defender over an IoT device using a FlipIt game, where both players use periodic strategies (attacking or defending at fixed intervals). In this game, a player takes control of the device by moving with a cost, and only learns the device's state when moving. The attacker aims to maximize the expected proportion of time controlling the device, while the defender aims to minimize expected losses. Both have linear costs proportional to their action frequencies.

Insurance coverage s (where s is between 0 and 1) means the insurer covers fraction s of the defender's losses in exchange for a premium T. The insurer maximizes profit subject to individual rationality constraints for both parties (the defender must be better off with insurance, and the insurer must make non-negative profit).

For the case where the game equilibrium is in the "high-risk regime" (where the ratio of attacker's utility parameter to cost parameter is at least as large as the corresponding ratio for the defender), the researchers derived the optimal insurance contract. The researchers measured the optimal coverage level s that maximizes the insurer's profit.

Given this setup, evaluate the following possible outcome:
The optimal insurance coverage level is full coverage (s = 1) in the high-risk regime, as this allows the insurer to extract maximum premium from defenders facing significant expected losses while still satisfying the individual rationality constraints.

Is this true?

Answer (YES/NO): NO